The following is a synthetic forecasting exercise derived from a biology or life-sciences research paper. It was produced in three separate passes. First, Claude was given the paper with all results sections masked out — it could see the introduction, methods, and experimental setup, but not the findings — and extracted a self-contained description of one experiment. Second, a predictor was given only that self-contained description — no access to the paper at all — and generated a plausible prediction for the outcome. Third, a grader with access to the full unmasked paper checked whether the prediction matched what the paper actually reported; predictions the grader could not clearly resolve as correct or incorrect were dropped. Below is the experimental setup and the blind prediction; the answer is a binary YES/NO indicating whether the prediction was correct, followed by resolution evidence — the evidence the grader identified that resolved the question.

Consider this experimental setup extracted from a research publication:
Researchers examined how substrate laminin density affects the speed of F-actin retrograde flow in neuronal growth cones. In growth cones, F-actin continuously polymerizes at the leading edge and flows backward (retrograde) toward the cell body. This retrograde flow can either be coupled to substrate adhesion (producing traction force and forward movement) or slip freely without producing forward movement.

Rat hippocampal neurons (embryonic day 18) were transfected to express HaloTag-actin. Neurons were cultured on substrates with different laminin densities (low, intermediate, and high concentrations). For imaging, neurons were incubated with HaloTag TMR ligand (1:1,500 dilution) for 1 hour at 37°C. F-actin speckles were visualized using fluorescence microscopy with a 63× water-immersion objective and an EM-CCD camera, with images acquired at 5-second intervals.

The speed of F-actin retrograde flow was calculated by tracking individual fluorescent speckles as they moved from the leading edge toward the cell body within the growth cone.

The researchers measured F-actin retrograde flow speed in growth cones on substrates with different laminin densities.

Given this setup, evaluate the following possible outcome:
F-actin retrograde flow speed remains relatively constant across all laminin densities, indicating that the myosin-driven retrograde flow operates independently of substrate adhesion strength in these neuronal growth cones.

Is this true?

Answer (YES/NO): NO